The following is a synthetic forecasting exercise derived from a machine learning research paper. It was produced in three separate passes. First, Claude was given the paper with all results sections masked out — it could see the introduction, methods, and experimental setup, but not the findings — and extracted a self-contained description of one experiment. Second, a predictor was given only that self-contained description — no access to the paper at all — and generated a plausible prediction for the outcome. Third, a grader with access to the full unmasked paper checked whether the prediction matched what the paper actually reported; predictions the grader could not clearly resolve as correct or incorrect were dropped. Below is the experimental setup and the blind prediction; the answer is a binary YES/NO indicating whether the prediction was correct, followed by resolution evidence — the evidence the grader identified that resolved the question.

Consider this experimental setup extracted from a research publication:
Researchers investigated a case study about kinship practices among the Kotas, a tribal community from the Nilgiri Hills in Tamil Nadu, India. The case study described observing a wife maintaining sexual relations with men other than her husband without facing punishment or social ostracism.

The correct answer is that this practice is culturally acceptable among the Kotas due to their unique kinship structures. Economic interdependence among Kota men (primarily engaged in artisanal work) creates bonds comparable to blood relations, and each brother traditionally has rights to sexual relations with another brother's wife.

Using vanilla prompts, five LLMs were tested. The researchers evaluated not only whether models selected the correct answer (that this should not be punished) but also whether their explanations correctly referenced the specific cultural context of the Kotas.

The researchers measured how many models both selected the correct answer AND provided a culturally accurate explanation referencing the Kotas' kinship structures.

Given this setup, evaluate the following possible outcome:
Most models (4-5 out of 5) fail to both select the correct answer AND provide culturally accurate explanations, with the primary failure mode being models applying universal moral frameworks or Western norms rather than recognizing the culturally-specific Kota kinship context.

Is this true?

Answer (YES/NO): YES